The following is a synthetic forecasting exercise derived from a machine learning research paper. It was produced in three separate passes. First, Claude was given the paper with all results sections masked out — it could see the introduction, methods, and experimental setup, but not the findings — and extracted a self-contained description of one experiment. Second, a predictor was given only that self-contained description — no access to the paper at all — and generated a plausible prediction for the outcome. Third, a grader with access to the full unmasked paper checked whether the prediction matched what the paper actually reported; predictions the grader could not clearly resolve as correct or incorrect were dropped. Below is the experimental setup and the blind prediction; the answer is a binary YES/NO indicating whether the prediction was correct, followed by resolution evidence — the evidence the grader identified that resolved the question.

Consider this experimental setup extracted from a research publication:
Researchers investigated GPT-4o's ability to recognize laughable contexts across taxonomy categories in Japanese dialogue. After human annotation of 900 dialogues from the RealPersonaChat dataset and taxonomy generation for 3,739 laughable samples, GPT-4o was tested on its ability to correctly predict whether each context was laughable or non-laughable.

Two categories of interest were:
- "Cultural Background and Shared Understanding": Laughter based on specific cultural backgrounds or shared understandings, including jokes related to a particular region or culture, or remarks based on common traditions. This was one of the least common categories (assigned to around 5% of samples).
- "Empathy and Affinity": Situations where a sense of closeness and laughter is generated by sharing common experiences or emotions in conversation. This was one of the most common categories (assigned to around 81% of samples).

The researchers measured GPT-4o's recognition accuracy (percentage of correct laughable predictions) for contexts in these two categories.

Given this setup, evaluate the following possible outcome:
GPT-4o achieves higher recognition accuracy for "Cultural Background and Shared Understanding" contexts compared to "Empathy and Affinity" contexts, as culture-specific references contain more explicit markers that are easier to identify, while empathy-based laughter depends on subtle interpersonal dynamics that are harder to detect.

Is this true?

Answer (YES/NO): YES